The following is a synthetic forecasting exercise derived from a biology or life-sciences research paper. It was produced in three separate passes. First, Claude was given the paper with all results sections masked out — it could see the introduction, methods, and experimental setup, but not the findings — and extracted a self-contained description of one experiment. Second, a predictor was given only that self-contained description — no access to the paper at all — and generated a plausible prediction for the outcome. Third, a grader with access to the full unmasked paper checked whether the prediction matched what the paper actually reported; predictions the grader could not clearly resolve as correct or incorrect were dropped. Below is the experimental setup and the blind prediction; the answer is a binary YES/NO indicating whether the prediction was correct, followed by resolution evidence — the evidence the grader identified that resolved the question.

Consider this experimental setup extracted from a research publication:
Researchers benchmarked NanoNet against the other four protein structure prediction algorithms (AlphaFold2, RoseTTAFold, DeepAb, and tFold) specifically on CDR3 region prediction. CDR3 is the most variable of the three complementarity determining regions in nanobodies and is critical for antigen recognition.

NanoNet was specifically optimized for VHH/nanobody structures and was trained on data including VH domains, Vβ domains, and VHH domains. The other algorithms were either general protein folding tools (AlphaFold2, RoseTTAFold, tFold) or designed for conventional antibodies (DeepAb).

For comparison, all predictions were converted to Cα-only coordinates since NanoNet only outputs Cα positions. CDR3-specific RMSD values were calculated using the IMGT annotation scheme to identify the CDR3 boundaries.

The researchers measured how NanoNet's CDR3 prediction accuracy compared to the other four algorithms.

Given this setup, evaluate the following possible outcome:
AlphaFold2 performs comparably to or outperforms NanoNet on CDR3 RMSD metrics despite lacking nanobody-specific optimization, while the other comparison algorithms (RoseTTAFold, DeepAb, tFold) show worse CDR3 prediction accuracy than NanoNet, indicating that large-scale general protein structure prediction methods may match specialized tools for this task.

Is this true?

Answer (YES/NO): NO